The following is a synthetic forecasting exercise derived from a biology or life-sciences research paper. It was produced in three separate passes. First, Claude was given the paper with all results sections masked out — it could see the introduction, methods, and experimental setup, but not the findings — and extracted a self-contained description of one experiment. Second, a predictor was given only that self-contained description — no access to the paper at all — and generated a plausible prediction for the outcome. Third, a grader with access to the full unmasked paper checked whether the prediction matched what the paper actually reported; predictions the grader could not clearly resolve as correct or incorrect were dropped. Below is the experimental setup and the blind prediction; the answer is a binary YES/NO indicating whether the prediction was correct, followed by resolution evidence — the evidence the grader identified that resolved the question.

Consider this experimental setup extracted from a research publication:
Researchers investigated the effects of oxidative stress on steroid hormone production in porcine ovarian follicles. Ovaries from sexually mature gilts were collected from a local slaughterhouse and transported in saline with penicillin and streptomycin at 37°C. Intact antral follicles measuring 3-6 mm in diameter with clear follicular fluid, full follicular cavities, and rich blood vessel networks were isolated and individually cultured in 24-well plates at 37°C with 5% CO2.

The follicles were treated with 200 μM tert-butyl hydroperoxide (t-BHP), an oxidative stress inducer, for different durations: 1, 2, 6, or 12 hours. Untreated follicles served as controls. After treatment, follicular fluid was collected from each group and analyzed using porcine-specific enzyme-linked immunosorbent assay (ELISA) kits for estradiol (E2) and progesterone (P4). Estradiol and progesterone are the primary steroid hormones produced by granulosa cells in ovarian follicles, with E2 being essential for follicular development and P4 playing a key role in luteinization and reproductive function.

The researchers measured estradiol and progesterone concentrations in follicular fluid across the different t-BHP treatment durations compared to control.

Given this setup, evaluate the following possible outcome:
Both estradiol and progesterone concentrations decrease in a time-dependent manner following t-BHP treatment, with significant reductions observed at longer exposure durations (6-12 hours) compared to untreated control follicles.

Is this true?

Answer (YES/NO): NO